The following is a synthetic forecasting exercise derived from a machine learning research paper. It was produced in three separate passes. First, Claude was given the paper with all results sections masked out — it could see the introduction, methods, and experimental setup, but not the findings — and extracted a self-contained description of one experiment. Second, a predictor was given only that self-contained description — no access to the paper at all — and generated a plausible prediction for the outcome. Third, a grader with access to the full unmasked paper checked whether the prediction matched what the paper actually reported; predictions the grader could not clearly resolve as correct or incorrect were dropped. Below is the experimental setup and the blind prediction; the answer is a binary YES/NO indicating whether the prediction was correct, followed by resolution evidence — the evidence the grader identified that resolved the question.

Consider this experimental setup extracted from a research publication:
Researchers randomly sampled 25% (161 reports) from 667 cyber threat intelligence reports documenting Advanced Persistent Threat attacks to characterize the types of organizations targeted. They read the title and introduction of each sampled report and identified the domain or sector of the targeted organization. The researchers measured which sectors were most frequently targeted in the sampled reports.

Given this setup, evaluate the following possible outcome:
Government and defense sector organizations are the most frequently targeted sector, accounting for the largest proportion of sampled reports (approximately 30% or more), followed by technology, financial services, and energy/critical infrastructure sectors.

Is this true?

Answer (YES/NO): NO